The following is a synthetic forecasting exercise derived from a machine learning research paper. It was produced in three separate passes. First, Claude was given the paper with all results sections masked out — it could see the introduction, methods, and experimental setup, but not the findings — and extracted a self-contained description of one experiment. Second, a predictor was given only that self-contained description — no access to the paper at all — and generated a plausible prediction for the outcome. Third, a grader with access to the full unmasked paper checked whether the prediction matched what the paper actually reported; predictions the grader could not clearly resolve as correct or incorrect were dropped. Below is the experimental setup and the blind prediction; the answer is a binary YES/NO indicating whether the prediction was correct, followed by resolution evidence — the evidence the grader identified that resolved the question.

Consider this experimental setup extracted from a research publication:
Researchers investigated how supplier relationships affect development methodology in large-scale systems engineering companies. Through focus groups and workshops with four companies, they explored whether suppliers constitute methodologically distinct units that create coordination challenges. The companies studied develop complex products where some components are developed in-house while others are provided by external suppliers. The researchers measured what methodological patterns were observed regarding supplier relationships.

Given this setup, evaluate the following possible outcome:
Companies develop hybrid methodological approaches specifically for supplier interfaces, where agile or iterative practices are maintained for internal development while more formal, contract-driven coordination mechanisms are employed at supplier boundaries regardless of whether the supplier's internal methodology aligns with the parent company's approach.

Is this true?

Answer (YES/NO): NO